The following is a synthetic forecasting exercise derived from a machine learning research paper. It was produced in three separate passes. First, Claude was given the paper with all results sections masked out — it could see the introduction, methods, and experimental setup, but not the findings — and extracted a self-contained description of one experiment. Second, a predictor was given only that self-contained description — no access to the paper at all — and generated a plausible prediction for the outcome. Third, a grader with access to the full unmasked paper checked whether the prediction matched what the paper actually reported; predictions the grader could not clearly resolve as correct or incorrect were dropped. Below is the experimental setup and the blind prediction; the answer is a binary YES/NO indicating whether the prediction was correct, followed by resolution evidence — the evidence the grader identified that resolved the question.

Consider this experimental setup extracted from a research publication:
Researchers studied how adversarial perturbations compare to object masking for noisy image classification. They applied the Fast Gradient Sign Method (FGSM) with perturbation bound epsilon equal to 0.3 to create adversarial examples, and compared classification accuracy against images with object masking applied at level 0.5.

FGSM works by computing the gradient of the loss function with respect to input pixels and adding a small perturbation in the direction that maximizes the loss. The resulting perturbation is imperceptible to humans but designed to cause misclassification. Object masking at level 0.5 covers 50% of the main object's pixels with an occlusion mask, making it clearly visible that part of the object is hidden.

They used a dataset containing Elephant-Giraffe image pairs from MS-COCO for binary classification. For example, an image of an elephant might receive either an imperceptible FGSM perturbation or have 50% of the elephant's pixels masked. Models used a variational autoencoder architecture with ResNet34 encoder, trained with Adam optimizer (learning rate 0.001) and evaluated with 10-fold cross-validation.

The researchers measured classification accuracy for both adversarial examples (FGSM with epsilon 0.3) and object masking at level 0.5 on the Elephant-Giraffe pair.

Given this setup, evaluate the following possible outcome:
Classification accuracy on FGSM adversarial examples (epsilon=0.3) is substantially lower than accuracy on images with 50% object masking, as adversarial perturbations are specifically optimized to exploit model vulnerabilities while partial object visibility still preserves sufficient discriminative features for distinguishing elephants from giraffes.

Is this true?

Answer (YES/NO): NO